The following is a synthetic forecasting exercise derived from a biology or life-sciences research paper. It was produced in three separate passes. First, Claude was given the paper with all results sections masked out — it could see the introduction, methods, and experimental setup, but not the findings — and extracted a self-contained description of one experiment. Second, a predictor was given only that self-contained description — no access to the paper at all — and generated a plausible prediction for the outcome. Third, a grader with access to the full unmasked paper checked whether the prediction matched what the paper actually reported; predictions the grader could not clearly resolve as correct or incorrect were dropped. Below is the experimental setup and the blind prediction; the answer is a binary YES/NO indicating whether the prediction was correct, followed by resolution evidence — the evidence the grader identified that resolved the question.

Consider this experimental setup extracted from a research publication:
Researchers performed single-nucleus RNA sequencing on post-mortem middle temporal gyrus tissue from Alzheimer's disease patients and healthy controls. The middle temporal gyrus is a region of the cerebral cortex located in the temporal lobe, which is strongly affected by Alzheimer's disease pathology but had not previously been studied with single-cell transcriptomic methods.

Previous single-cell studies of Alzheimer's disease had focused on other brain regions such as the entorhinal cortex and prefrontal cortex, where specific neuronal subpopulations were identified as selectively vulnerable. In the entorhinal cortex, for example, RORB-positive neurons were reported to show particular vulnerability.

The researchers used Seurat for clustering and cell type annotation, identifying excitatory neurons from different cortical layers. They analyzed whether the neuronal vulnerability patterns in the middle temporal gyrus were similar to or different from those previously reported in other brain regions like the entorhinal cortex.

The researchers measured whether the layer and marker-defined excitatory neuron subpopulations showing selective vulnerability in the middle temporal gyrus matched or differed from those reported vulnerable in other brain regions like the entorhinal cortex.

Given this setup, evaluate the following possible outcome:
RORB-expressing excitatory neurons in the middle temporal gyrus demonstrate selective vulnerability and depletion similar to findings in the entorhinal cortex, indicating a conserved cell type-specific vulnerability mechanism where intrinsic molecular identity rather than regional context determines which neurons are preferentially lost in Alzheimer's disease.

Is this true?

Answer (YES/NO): NO